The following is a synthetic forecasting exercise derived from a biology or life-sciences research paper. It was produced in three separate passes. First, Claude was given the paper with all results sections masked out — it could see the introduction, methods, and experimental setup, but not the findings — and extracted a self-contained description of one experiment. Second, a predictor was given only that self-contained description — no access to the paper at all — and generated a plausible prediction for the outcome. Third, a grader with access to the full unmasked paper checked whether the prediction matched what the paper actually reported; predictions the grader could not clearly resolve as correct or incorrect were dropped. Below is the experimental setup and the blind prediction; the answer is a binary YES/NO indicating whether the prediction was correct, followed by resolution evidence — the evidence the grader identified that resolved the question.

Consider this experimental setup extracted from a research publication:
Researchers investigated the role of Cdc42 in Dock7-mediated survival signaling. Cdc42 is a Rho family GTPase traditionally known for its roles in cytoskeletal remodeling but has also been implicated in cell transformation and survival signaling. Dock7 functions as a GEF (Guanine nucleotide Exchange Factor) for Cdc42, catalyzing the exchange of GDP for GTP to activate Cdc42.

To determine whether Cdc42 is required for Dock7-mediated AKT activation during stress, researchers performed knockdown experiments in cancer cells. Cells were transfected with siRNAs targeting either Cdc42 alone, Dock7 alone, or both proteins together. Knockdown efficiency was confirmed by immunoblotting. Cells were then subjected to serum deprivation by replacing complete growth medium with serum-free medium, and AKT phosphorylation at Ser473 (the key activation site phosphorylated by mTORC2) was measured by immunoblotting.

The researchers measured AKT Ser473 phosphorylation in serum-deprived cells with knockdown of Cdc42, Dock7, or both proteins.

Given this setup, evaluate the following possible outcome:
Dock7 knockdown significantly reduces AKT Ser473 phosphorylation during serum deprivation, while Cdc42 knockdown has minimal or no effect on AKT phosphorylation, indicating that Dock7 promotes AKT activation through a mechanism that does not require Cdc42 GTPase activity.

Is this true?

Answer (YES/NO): NO